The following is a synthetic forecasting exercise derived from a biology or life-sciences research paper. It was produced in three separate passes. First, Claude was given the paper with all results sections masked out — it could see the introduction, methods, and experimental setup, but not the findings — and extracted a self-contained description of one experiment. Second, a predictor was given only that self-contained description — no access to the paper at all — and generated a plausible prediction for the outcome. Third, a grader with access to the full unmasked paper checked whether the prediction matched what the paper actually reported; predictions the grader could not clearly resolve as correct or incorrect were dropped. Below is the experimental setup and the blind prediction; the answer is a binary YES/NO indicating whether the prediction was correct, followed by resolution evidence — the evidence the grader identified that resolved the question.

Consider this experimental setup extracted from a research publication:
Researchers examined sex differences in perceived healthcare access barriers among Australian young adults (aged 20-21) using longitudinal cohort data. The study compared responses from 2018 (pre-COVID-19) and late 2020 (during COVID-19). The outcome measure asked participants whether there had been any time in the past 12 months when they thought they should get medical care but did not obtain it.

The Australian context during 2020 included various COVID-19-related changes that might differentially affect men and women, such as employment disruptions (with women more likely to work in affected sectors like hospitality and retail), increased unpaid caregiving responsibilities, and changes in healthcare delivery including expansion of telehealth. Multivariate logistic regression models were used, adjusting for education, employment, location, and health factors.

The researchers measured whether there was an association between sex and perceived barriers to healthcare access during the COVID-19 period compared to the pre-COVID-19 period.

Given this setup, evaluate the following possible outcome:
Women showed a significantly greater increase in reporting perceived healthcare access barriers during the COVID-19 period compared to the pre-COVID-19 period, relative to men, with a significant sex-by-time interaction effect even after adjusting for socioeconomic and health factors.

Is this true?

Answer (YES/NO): NO